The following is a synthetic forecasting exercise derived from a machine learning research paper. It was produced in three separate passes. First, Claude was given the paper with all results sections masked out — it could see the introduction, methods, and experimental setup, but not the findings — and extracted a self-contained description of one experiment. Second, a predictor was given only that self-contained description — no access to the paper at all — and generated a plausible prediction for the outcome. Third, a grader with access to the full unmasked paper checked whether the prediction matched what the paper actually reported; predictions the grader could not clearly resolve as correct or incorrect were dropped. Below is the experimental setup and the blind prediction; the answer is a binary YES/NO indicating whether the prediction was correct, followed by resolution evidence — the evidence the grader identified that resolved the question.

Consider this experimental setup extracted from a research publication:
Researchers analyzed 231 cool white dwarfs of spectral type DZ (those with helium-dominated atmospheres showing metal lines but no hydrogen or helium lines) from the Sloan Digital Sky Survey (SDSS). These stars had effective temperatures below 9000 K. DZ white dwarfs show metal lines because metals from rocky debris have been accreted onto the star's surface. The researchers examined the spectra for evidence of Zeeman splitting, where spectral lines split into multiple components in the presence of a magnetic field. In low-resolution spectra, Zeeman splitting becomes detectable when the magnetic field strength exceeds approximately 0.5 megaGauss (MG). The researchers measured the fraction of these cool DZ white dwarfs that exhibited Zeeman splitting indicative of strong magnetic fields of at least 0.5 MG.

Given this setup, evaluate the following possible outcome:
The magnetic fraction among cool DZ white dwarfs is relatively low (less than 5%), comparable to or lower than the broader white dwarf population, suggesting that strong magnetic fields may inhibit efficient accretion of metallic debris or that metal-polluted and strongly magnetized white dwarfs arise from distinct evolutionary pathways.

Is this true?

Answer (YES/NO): NO